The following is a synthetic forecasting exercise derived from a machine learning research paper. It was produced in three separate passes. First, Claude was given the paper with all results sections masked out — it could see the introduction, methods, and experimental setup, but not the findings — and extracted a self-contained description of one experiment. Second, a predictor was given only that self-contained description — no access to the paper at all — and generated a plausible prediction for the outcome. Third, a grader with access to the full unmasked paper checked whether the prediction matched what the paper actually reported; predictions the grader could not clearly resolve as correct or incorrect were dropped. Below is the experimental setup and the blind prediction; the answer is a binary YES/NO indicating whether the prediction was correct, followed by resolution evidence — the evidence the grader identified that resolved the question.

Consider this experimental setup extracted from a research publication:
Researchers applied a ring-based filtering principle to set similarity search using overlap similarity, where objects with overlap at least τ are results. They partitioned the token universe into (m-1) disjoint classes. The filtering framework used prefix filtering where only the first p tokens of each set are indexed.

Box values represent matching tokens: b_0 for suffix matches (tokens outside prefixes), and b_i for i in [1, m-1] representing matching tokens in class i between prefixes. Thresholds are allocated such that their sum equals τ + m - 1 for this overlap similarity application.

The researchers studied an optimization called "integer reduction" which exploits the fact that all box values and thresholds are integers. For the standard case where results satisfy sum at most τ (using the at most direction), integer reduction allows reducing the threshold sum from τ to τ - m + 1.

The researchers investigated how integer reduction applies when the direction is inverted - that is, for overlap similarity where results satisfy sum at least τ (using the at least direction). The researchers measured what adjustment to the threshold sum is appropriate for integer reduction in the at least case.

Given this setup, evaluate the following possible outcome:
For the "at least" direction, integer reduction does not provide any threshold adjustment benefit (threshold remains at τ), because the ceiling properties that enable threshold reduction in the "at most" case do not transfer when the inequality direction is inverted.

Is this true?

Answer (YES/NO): NO